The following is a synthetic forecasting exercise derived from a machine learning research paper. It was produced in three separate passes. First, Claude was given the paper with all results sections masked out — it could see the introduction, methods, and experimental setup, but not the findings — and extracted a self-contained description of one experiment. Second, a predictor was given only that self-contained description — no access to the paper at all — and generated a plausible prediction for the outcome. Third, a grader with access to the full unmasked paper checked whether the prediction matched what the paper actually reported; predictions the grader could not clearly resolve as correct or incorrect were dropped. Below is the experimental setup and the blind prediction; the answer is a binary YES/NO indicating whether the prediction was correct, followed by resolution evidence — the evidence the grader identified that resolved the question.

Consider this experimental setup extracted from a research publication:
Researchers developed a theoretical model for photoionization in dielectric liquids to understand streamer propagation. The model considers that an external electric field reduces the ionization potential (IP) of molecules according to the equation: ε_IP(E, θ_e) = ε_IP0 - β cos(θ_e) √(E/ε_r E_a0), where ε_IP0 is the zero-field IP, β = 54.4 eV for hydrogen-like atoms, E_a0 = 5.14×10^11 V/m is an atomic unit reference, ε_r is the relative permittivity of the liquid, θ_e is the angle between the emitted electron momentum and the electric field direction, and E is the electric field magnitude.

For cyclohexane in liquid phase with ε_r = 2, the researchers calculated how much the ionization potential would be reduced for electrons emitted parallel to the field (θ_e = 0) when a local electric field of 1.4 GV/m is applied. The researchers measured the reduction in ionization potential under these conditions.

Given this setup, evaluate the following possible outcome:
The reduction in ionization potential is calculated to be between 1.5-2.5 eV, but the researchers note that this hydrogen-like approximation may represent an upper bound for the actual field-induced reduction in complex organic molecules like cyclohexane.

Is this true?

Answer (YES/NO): NO